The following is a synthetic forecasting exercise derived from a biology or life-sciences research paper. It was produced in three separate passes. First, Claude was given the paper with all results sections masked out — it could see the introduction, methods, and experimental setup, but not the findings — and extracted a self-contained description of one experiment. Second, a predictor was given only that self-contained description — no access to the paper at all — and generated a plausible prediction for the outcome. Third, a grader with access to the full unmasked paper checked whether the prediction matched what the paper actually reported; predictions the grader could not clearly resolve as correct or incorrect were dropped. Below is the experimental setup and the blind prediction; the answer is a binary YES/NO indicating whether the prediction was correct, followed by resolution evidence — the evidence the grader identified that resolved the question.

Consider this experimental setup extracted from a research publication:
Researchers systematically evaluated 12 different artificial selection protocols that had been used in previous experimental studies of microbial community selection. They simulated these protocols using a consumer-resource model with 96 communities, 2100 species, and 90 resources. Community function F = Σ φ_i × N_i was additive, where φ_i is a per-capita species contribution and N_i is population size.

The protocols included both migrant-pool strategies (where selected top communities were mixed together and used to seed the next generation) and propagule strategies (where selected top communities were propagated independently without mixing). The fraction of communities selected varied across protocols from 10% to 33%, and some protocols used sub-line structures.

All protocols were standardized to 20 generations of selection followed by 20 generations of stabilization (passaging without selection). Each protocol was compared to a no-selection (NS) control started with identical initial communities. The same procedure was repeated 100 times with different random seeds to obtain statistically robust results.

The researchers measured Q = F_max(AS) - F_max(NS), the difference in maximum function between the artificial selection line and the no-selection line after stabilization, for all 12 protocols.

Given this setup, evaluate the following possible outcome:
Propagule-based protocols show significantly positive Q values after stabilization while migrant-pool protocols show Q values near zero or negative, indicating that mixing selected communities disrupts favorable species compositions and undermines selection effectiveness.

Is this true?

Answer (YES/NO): NO